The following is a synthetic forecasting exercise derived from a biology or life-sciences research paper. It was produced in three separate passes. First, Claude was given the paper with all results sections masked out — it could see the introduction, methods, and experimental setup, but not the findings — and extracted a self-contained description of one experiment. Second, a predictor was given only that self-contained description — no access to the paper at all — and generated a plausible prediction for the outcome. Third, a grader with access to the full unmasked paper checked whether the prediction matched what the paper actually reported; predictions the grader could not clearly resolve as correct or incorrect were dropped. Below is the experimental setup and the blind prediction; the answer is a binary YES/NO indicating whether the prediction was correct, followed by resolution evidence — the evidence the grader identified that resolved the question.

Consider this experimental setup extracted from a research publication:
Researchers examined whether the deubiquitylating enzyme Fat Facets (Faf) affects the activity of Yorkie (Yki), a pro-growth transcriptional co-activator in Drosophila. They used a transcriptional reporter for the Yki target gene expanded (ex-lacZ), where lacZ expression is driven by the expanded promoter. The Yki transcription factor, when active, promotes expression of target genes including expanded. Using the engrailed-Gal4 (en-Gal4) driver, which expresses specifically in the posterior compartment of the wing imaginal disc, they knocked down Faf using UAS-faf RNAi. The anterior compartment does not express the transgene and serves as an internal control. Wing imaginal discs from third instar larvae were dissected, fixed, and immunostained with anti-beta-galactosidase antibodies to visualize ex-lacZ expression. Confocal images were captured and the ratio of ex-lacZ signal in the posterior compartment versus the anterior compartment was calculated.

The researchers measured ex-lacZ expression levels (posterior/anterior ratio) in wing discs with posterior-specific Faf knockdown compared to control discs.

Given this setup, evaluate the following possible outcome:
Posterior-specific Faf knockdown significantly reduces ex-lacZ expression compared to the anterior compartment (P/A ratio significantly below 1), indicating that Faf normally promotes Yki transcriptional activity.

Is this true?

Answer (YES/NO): NO